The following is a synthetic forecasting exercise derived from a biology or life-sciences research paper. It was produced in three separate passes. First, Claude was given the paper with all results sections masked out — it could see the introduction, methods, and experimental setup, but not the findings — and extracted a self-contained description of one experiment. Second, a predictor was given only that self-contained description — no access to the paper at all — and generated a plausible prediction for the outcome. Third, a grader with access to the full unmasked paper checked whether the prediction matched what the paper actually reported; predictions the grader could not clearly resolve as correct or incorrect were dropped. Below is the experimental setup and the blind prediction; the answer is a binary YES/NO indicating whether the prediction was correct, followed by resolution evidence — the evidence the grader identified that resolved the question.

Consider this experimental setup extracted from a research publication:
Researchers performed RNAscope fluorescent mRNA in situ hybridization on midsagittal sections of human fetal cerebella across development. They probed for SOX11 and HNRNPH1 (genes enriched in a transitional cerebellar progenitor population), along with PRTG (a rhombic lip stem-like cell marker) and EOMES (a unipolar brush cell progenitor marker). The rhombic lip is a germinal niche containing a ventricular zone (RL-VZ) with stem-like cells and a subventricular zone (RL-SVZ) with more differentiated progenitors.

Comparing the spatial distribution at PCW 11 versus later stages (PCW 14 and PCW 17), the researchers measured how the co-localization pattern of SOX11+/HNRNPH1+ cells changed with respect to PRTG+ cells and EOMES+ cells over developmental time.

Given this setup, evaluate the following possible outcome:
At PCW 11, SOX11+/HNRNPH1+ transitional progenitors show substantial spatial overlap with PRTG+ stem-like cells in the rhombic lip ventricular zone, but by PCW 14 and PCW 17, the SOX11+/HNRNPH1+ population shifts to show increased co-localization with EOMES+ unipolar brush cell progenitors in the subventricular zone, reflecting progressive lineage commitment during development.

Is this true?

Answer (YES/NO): YES